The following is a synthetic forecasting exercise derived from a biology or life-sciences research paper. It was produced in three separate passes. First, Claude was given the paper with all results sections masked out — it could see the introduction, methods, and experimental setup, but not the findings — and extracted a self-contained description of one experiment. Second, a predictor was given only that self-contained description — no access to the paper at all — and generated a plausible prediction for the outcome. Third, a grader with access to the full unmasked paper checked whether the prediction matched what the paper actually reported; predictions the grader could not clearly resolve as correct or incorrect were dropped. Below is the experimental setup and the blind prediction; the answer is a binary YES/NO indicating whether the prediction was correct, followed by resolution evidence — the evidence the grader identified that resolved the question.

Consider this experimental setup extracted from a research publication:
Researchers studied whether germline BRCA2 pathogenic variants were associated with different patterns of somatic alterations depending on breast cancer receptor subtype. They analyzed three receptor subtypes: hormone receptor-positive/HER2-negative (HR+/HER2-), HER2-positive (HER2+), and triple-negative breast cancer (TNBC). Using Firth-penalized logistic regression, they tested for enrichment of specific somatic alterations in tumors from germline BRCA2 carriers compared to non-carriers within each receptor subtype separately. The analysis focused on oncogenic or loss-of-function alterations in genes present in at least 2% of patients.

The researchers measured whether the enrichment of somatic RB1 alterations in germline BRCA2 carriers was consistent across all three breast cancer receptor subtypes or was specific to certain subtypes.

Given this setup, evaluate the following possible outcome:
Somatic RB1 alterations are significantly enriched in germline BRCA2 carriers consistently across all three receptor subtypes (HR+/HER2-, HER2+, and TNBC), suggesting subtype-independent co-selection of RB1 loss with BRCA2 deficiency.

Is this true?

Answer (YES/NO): NO